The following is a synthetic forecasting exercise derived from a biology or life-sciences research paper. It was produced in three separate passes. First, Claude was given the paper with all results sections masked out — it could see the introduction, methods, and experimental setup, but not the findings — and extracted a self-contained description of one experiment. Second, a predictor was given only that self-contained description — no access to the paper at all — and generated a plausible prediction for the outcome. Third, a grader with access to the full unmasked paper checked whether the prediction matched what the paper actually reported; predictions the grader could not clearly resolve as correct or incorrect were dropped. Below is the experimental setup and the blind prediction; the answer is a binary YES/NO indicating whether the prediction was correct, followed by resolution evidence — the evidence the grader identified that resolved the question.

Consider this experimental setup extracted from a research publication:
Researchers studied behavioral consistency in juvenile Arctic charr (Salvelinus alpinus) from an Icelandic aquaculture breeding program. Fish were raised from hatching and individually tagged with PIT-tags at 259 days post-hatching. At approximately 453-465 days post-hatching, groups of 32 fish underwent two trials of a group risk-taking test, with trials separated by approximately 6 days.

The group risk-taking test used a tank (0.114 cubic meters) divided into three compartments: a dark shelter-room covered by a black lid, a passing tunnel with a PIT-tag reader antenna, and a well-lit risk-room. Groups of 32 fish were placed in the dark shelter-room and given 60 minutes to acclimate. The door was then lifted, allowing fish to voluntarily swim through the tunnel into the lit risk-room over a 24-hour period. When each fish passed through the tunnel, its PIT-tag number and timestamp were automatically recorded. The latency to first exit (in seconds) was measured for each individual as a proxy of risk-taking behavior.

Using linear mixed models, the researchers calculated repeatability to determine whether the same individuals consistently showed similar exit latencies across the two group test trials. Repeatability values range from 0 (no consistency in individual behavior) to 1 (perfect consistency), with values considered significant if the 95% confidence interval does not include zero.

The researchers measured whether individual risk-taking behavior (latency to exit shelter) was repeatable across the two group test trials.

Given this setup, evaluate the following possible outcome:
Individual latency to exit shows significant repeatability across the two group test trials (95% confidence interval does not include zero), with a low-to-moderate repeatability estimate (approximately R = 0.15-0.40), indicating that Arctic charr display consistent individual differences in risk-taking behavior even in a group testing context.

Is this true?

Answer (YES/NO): NO